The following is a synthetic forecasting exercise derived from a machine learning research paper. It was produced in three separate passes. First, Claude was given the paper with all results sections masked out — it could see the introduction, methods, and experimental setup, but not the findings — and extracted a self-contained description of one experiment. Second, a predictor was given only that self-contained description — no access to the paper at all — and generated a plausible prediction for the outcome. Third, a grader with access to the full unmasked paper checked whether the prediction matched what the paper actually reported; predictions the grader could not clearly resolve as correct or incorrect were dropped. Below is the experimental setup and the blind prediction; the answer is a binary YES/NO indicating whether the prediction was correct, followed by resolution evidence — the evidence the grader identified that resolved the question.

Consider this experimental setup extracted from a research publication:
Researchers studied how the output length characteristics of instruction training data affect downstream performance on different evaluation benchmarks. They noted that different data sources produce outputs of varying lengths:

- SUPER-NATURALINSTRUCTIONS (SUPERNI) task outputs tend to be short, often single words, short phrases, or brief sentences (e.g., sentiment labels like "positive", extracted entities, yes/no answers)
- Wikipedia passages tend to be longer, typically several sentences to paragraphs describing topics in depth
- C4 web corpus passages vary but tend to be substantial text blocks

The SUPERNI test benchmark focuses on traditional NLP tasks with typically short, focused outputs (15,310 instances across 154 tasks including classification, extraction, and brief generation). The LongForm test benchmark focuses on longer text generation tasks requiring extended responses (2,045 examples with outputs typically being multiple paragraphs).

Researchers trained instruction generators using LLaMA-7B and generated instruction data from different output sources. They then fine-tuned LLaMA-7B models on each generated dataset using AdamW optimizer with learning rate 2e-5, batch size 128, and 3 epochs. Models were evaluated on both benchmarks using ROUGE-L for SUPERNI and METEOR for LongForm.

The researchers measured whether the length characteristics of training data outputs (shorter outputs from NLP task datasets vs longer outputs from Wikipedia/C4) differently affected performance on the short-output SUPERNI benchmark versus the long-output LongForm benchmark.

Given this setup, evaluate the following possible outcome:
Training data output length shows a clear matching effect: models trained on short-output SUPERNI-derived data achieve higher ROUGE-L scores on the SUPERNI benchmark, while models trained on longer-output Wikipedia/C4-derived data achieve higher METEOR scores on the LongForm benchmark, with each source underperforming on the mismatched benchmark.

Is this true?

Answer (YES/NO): YES